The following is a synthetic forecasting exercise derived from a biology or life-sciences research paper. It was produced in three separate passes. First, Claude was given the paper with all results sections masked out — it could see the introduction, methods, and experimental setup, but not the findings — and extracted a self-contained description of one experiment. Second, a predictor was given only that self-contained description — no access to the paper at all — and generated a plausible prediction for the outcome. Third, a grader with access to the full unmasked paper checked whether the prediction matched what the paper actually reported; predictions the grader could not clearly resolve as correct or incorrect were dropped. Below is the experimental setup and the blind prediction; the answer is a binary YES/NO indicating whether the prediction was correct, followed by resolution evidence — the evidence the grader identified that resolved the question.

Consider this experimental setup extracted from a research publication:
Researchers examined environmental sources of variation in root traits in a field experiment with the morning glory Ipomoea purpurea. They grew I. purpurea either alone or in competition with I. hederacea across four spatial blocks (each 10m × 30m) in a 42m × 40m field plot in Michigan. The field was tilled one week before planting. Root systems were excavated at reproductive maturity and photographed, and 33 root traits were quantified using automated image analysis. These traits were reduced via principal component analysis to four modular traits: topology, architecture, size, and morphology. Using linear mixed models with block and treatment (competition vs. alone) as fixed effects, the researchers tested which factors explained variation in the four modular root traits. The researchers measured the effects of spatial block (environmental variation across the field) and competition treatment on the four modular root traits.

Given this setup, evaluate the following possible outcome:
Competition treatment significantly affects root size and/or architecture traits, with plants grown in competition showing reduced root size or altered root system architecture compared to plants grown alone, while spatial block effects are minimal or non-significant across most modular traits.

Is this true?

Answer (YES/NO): NO